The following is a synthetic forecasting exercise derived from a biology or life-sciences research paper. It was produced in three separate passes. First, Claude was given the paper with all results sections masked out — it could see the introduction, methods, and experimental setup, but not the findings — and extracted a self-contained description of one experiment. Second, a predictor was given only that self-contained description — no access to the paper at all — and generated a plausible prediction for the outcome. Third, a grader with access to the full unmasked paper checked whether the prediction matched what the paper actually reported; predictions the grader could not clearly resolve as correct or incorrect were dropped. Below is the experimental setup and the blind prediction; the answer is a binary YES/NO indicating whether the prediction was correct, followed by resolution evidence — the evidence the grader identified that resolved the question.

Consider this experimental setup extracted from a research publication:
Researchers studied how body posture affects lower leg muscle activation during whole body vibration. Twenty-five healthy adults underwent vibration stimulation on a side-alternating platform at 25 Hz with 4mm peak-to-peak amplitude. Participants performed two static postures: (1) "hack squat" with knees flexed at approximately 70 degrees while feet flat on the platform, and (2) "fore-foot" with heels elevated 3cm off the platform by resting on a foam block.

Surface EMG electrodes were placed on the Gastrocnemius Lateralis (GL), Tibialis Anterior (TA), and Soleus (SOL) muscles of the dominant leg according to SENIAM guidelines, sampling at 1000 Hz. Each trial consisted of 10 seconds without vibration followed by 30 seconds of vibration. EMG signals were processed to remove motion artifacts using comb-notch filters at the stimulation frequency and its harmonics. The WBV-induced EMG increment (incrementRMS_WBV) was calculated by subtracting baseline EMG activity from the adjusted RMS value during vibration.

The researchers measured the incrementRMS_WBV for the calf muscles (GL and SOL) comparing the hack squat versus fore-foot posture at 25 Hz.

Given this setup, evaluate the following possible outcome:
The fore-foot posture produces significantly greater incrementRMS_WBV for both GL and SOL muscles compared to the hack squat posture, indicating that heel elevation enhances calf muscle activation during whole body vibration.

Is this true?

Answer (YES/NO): YES